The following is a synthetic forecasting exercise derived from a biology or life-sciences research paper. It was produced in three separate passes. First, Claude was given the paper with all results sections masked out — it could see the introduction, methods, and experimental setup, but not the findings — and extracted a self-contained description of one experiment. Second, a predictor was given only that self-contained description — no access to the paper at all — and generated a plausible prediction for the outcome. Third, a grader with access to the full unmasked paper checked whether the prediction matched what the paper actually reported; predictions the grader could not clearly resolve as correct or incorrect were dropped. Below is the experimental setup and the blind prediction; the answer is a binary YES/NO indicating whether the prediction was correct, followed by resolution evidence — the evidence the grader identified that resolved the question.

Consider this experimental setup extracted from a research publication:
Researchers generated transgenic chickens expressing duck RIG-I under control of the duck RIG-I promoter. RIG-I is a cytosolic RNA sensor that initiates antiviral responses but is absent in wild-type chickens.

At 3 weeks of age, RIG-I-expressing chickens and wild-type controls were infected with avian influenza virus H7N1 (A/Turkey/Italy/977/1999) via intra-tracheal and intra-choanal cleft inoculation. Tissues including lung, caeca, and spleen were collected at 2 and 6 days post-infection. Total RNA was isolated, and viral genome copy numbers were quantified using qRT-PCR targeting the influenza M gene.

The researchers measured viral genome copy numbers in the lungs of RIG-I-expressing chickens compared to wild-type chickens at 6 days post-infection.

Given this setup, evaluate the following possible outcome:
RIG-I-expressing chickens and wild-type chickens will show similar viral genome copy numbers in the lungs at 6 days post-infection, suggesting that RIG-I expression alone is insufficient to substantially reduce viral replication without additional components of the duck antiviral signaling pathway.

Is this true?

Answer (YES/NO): NO